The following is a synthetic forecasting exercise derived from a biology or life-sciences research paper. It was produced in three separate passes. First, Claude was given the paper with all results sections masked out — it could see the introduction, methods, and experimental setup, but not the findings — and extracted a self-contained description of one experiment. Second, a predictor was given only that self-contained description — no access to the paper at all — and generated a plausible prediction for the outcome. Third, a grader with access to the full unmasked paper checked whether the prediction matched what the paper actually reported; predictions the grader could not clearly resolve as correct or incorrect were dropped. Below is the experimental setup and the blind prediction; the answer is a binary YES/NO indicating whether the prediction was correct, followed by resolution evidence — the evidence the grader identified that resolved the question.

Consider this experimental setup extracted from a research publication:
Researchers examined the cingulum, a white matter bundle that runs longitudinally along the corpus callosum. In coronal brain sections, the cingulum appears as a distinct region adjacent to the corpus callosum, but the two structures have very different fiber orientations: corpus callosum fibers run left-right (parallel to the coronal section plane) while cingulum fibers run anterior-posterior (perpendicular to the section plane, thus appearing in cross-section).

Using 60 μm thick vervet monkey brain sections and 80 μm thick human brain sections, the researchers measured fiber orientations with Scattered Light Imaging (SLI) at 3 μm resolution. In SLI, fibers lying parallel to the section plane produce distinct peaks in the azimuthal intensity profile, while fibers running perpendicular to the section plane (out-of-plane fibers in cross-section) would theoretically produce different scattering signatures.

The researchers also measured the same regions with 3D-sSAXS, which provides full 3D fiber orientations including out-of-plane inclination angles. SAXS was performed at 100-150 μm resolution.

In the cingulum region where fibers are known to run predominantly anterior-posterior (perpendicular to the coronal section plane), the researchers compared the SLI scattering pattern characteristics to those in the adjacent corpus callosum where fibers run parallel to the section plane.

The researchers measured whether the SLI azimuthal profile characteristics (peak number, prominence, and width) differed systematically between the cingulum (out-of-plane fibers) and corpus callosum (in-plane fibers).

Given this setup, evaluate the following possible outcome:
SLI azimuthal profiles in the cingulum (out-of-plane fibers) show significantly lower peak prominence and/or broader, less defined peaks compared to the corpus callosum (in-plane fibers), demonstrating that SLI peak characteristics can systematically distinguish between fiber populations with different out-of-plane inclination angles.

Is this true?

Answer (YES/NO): YES